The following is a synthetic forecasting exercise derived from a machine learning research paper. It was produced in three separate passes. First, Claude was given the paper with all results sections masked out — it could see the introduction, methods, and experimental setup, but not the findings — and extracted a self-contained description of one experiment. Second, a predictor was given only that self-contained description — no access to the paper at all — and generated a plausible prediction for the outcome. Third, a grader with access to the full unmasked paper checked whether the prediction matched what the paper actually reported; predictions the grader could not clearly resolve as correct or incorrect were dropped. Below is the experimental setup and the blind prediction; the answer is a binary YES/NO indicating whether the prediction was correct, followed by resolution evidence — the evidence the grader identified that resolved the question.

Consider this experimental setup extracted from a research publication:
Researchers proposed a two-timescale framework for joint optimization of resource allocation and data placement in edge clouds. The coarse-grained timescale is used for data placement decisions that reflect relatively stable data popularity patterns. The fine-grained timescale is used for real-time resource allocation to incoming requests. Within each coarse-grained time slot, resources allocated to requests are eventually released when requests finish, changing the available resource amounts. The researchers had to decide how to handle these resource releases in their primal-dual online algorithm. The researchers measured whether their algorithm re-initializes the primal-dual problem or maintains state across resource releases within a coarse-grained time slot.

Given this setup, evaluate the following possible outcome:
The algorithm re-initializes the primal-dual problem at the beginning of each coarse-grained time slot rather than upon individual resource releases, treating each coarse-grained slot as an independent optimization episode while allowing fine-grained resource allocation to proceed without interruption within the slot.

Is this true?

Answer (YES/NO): NO